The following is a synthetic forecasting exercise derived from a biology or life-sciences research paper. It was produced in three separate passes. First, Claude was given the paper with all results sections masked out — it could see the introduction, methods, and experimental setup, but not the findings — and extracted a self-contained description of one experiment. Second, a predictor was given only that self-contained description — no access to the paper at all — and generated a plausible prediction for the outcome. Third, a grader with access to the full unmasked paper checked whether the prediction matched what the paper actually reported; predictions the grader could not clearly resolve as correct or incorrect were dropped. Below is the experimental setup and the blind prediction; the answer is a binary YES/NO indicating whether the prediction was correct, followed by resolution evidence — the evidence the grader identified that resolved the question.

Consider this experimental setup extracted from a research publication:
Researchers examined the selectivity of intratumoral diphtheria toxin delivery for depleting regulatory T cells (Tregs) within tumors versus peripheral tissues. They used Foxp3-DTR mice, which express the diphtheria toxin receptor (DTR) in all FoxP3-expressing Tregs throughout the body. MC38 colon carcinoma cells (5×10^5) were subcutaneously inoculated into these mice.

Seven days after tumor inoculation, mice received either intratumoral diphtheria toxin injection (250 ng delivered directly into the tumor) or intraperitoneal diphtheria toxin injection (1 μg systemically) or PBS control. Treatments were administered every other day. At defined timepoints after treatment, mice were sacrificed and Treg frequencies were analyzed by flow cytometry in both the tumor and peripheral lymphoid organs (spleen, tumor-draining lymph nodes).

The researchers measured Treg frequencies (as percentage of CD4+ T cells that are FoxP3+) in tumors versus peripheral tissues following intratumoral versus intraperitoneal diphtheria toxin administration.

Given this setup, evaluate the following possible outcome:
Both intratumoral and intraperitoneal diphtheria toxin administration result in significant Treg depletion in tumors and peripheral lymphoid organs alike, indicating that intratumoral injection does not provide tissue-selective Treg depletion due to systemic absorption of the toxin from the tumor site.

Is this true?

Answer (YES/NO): NO